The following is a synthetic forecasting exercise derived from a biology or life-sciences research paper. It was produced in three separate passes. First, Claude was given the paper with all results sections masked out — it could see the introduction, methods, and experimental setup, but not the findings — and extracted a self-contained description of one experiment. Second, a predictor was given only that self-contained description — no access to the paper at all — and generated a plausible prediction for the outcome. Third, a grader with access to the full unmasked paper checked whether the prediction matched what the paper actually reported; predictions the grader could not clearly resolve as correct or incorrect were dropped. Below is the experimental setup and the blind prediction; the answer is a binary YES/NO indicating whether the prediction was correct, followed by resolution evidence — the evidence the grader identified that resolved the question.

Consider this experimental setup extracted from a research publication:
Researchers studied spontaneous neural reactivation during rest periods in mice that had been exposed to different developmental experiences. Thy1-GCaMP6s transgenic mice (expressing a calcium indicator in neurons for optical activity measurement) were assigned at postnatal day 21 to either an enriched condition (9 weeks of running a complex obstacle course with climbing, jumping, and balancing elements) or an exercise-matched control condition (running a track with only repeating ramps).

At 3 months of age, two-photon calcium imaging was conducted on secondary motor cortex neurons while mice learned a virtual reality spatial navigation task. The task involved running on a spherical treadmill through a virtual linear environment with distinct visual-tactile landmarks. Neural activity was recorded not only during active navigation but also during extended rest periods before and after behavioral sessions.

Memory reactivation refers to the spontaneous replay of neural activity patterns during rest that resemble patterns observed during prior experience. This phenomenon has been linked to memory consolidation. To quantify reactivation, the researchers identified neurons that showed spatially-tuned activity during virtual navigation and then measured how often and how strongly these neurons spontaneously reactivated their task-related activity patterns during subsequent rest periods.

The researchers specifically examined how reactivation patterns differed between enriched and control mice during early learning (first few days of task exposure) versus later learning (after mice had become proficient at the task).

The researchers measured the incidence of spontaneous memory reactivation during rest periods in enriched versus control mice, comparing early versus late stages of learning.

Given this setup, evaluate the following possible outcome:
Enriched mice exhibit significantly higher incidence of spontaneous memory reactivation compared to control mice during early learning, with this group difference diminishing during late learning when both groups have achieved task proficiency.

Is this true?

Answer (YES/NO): YES